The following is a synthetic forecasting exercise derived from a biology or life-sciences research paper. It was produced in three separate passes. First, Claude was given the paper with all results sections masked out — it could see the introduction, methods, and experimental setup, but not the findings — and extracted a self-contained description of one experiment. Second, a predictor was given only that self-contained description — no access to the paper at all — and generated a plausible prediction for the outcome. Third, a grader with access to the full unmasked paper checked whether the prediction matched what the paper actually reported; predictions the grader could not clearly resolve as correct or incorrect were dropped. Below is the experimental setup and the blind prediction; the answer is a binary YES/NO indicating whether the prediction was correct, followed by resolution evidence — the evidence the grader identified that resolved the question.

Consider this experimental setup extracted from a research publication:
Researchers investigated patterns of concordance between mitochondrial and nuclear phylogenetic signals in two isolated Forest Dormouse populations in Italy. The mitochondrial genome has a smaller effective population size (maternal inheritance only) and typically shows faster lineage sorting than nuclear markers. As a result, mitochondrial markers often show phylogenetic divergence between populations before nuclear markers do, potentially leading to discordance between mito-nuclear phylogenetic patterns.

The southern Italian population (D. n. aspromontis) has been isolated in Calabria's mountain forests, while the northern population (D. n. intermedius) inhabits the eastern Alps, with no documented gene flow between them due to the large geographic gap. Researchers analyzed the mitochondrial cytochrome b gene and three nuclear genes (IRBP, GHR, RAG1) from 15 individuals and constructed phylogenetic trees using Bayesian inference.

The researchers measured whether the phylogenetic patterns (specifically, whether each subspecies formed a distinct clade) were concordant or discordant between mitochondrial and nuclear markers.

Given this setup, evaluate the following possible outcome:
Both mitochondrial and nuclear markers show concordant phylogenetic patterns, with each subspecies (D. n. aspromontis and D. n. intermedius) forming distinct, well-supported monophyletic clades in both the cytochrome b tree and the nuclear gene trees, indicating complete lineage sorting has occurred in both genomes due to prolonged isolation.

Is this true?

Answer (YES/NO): YES